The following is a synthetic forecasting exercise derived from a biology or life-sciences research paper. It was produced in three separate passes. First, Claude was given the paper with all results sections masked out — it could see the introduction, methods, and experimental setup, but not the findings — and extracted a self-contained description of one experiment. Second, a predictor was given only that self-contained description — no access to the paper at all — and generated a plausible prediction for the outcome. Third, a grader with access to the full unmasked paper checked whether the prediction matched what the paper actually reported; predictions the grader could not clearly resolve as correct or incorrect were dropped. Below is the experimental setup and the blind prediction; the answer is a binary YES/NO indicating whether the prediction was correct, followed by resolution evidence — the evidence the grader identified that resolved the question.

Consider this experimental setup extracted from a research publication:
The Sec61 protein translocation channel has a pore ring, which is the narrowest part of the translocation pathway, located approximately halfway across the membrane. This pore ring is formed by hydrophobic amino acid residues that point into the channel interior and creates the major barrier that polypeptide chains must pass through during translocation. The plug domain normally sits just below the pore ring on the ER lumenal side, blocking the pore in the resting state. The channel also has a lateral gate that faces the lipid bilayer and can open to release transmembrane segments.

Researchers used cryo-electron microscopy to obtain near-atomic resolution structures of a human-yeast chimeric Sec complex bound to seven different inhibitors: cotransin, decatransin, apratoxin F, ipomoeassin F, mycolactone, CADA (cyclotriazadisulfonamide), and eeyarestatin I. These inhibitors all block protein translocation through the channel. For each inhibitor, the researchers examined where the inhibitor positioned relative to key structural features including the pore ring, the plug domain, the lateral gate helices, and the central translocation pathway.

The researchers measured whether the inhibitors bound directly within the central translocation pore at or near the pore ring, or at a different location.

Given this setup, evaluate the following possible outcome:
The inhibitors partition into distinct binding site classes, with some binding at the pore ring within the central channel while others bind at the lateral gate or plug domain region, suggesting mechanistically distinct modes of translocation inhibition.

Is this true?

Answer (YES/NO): NO